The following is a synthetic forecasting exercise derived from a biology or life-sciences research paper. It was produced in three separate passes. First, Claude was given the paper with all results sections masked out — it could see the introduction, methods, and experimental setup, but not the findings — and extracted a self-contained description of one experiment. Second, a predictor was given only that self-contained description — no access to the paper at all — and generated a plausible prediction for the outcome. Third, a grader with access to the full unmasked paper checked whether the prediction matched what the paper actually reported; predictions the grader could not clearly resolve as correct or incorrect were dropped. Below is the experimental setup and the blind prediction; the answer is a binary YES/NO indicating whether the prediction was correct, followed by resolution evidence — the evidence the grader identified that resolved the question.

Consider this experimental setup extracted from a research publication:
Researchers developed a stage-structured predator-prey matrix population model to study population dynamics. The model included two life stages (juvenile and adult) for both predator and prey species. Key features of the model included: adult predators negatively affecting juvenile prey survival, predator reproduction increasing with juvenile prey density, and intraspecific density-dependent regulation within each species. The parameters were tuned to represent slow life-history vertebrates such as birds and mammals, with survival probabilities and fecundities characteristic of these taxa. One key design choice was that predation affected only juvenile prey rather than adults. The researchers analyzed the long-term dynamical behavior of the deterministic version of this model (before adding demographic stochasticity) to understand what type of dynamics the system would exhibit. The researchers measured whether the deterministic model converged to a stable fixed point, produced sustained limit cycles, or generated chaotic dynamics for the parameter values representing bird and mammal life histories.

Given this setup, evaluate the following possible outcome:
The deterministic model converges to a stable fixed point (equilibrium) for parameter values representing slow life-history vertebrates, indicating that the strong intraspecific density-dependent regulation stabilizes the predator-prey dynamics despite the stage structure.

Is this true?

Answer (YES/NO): YES